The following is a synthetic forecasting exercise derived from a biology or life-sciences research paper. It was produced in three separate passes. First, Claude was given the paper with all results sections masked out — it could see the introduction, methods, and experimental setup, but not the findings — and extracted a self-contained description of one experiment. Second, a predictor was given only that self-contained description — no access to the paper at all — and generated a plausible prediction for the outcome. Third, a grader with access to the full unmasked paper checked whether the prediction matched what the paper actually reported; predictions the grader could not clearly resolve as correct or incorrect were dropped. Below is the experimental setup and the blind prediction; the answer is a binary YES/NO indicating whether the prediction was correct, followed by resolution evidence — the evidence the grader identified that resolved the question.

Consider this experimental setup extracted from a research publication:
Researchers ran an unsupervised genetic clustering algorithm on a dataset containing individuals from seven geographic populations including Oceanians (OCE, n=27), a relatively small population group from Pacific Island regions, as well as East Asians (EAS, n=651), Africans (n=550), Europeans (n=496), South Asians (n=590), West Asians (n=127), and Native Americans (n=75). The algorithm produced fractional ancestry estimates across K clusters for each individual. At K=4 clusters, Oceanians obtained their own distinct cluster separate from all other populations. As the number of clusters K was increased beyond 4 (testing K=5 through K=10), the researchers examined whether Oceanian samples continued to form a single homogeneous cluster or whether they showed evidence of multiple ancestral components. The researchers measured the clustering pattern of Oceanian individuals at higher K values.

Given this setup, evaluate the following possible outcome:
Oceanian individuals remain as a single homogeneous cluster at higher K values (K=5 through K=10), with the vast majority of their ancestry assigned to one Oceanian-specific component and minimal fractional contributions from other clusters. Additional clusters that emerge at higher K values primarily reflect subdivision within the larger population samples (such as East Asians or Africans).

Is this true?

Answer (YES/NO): NO